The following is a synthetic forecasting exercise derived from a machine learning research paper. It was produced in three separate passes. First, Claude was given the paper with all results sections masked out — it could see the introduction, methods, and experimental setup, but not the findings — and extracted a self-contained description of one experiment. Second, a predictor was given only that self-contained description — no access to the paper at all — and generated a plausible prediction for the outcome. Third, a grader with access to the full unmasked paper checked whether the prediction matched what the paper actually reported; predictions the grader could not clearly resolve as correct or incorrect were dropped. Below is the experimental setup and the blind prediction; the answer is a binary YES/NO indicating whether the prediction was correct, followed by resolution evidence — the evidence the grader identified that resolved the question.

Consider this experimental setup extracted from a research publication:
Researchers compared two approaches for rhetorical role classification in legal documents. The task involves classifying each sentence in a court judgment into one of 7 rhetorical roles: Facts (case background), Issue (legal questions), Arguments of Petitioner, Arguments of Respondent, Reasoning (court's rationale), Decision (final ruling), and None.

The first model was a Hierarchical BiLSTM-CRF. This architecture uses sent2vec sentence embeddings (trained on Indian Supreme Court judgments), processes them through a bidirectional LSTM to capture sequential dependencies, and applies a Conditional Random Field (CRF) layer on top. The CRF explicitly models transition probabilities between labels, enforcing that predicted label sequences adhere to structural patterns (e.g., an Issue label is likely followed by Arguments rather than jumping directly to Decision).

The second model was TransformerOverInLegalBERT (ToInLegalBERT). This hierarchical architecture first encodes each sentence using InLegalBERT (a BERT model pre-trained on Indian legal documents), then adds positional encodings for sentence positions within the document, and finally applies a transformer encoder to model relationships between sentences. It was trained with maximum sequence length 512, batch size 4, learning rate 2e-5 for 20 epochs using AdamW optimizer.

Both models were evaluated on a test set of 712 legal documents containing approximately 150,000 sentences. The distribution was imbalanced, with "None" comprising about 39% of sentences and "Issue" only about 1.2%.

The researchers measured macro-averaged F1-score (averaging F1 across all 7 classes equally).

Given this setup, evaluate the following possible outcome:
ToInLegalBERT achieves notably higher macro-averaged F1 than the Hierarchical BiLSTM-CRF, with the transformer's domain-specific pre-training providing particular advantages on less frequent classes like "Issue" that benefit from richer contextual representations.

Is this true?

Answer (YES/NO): NO